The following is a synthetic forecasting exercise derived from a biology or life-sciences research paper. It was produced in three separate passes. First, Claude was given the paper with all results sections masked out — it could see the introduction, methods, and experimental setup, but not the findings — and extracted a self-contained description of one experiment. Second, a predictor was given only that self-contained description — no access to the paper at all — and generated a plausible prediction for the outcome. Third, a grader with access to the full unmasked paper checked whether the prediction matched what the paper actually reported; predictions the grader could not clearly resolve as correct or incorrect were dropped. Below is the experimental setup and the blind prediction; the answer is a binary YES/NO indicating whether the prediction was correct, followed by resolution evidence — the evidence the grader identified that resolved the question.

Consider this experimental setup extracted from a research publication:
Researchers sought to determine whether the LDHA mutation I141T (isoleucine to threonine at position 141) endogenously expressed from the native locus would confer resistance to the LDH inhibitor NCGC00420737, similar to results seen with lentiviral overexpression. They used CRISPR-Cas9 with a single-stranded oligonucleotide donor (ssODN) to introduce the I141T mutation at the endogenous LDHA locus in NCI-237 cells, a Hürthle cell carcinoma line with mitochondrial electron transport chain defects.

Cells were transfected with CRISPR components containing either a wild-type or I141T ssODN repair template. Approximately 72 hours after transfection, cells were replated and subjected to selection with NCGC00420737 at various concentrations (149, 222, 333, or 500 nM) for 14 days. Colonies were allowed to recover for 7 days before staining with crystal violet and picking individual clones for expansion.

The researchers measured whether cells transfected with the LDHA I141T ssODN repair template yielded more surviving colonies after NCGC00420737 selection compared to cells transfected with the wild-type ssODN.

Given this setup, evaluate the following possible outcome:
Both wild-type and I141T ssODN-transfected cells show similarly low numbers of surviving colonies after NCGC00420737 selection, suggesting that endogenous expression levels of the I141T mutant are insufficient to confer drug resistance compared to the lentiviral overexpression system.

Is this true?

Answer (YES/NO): NO